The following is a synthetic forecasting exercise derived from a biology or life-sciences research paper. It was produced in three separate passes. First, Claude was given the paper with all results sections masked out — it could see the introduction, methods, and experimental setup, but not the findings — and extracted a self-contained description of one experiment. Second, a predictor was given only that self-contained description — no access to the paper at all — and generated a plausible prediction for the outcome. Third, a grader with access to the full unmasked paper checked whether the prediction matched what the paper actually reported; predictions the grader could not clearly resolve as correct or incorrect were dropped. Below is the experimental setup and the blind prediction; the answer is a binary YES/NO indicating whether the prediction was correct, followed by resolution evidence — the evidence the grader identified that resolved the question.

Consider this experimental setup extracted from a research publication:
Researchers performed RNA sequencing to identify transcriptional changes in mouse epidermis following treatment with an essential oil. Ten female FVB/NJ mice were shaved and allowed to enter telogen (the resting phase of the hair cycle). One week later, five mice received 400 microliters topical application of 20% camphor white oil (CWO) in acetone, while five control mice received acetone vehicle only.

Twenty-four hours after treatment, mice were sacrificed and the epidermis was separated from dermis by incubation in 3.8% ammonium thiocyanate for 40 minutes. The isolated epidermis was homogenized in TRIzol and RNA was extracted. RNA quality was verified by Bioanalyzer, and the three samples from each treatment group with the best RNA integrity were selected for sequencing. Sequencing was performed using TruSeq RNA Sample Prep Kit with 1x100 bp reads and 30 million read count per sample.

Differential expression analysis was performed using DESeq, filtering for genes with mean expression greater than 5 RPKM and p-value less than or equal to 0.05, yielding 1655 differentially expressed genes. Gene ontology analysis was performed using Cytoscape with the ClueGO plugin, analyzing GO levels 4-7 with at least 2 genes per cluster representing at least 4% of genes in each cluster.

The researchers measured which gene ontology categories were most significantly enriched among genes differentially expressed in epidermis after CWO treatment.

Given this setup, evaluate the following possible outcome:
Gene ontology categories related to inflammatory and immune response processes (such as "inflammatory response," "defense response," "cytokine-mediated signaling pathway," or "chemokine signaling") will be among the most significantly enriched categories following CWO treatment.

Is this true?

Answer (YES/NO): YES